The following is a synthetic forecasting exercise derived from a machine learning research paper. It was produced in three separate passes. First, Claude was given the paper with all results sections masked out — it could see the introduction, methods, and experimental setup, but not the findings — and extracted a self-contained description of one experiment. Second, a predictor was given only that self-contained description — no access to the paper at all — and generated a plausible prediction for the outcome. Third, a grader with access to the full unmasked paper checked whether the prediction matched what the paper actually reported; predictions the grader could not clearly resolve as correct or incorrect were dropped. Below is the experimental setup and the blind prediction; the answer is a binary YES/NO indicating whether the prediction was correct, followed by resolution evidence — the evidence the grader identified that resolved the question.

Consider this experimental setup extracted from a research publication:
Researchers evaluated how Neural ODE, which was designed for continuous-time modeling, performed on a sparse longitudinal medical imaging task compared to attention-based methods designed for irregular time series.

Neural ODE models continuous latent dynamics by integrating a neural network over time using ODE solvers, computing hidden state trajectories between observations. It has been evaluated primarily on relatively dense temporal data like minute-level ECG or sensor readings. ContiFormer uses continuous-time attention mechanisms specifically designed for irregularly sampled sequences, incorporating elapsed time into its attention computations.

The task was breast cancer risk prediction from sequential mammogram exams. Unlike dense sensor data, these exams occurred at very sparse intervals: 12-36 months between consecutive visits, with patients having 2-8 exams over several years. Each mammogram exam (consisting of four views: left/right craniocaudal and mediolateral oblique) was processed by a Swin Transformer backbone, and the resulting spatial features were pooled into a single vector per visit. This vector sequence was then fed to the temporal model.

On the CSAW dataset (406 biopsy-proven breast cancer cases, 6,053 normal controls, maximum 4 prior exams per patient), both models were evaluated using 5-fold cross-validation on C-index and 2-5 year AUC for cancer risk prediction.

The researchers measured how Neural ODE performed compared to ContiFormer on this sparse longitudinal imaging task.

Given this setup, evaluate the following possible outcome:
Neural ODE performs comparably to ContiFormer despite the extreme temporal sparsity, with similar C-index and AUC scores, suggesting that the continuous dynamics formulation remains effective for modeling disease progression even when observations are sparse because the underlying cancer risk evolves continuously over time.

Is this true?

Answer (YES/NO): NO